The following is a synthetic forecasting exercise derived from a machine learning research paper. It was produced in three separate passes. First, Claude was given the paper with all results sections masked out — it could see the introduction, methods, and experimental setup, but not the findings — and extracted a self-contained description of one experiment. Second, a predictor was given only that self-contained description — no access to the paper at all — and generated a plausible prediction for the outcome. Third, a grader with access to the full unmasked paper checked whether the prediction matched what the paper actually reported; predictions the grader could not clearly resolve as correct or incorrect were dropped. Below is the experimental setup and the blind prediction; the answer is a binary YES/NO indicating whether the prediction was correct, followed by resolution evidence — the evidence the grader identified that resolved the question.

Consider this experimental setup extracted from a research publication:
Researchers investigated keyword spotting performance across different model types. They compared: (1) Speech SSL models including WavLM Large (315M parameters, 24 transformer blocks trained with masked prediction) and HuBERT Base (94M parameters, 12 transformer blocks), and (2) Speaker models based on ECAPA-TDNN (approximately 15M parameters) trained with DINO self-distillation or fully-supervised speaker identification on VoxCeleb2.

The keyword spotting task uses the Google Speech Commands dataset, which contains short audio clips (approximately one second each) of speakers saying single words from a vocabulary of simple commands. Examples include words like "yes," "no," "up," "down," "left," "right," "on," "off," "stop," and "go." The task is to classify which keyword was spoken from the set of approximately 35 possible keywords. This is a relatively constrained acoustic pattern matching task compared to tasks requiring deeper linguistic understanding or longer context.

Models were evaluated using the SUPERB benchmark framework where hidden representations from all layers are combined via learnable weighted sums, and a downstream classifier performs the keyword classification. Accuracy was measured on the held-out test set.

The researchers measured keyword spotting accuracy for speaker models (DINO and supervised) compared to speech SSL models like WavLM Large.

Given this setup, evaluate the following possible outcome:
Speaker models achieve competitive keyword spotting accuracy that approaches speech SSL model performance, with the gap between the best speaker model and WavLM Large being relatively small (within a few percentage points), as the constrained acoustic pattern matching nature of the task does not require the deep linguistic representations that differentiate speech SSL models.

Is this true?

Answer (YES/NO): YES